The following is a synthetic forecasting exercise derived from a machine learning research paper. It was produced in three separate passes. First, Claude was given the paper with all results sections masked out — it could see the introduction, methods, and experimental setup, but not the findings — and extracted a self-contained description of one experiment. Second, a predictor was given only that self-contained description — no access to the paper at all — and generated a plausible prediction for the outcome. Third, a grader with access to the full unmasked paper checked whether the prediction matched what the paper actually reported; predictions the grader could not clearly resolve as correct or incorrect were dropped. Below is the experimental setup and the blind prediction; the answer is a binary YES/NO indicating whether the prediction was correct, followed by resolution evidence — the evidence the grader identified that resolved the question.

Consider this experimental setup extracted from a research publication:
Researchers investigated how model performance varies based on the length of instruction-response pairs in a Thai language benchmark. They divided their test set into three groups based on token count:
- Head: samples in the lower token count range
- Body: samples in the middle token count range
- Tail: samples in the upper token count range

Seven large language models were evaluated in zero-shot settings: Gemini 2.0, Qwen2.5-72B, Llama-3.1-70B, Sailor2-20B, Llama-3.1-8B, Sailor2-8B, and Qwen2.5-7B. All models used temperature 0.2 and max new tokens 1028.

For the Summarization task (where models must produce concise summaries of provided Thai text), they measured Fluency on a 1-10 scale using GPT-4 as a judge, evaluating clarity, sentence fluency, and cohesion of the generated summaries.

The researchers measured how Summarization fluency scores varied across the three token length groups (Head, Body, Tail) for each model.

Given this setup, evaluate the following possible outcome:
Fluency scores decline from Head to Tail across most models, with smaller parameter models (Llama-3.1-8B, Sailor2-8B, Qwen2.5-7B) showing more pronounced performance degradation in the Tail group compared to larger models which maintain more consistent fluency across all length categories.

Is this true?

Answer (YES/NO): NO